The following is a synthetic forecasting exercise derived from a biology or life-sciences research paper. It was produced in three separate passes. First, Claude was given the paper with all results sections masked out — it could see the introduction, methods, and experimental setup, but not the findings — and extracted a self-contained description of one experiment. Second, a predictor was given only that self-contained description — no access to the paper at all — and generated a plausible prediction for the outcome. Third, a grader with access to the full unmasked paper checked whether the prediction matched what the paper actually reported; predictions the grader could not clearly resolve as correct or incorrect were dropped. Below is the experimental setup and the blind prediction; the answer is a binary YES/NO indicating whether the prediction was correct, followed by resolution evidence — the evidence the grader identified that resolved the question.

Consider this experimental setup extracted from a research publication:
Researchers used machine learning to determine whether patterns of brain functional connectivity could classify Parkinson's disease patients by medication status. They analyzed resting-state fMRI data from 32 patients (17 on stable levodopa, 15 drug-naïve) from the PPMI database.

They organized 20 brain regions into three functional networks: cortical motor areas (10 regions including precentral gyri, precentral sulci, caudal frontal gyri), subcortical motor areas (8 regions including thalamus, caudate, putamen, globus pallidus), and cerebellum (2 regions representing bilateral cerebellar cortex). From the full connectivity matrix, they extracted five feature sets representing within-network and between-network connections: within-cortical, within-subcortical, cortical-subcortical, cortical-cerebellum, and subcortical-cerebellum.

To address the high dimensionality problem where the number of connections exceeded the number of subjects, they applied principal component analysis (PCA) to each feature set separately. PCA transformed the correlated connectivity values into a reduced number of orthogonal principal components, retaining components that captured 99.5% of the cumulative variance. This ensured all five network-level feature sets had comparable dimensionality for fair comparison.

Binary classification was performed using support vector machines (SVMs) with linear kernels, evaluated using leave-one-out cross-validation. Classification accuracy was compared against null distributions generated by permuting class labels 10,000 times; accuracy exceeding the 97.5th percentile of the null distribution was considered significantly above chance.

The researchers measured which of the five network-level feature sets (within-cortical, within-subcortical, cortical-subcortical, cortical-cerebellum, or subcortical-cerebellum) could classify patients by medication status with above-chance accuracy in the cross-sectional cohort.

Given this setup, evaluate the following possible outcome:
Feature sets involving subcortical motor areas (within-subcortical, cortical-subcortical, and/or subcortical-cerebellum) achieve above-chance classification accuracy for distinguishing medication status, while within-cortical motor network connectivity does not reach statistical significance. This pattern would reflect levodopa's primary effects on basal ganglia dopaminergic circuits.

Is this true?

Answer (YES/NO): NO